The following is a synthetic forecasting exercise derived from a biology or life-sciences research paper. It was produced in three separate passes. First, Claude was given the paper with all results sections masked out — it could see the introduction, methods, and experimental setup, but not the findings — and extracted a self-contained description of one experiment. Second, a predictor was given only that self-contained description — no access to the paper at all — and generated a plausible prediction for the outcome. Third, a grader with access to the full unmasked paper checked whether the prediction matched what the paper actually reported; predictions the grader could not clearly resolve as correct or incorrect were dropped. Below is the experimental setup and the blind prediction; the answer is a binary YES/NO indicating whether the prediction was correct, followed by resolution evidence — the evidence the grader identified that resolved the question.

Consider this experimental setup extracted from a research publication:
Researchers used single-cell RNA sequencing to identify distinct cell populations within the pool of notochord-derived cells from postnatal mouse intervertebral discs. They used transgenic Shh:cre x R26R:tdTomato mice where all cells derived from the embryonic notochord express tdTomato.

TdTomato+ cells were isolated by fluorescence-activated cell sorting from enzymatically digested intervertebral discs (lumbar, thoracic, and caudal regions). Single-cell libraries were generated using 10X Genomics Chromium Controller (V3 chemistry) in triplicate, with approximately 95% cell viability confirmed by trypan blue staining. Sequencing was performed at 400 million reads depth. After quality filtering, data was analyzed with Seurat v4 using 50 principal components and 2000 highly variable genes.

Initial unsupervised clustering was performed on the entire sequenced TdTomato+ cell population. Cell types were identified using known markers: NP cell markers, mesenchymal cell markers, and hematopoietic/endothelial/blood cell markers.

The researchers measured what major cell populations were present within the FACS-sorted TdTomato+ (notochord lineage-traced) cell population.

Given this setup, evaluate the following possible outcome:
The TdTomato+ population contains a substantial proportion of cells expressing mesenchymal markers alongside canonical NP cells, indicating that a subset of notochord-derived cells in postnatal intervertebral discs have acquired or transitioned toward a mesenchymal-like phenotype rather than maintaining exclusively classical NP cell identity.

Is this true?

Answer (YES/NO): NO